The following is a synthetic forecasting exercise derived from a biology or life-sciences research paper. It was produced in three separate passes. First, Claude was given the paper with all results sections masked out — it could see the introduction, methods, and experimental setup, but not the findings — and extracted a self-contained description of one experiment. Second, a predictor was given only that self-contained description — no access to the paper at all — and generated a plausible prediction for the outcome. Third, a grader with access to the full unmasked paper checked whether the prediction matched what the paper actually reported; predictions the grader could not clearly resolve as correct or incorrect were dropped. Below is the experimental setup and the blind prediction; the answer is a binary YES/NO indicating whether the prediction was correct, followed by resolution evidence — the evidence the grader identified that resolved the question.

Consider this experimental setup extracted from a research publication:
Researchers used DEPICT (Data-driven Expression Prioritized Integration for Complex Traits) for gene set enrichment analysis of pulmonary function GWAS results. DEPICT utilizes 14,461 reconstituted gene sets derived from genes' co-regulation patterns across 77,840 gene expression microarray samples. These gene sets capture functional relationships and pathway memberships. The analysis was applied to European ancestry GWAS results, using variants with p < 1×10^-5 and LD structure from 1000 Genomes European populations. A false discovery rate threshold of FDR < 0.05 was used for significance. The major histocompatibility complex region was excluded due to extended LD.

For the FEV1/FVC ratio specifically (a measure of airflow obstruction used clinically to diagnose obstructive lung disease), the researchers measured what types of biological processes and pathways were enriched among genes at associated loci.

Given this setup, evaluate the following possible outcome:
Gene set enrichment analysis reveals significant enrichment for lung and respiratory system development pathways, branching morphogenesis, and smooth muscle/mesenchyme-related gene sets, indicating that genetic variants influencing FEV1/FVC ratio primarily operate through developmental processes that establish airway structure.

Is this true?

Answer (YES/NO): YES